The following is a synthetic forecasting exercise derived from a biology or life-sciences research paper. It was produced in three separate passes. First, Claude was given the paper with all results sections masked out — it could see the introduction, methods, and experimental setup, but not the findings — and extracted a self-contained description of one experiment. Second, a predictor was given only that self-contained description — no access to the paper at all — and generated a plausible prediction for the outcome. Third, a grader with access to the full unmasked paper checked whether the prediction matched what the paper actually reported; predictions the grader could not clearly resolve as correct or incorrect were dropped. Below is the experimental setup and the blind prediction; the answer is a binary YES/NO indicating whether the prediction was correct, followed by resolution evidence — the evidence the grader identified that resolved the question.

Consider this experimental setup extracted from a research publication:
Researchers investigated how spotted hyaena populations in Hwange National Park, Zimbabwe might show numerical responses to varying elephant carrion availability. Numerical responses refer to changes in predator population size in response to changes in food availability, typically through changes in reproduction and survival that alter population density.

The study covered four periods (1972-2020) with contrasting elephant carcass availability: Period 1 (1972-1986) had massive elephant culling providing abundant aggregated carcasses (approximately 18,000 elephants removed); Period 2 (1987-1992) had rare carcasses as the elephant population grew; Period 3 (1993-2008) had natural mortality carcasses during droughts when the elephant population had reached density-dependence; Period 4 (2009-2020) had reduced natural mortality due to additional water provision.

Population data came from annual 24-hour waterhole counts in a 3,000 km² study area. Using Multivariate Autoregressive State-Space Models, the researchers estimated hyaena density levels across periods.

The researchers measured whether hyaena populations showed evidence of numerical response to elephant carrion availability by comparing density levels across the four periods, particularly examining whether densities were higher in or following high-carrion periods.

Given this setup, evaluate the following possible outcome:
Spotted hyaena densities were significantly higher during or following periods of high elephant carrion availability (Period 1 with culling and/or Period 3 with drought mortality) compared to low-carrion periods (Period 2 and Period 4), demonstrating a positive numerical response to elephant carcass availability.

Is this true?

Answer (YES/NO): NO